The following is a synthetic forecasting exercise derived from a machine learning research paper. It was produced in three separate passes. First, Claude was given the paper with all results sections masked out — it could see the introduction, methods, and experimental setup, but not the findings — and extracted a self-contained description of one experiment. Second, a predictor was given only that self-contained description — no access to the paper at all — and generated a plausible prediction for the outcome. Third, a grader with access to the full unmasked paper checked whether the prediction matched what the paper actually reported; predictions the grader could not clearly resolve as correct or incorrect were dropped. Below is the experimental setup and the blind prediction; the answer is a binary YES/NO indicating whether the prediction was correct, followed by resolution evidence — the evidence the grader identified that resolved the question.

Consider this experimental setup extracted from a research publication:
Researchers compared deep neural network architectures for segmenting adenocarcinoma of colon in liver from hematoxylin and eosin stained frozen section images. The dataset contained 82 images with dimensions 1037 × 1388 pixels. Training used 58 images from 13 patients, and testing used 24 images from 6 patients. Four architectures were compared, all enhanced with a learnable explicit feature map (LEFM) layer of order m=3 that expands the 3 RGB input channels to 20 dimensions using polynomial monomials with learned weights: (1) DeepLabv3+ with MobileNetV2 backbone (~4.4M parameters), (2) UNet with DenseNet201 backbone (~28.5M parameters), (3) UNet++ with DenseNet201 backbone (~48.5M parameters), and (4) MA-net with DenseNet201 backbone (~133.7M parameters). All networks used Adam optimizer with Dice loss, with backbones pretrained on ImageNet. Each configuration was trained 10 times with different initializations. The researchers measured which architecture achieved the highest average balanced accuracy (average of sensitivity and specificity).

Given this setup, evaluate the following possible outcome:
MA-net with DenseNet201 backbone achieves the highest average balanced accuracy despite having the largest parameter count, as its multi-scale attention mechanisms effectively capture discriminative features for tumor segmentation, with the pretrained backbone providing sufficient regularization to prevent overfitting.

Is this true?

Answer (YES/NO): YES